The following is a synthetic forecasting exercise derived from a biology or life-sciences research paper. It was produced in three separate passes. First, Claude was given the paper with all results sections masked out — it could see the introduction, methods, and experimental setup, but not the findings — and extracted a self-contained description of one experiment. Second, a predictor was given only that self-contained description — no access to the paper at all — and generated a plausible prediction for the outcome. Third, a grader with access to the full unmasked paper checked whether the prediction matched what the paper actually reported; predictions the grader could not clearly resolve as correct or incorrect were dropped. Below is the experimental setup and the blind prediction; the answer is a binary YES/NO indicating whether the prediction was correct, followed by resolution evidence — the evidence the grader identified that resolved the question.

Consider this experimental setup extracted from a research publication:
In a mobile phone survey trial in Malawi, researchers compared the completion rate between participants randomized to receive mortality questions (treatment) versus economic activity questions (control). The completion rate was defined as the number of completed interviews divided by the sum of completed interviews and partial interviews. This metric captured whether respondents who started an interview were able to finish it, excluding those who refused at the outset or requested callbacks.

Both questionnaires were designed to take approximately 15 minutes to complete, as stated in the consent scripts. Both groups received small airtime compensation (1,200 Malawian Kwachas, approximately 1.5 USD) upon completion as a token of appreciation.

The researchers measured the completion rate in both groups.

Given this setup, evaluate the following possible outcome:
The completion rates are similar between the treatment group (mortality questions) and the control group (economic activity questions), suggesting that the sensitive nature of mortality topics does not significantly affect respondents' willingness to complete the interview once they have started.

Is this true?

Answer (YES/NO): YES